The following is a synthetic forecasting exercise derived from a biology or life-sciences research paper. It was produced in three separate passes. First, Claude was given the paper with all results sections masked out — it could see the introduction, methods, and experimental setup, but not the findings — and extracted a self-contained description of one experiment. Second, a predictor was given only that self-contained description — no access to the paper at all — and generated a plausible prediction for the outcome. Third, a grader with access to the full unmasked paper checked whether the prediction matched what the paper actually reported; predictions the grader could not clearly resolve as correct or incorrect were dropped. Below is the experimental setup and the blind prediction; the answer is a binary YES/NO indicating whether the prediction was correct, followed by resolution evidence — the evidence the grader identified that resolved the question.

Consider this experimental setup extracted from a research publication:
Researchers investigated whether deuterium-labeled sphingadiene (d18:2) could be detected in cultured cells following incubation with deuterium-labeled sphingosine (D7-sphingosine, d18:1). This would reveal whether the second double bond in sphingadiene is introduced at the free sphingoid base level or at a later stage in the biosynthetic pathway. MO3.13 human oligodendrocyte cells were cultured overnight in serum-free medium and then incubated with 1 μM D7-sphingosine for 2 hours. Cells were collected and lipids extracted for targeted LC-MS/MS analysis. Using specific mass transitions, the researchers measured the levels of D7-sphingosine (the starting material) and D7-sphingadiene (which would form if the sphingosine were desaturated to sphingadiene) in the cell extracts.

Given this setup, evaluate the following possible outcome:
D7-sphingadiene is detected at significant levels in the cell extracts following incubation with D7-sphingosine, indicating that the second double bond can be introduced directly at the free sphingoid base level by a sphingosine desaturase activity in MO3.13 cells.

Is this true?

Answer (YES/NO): NO